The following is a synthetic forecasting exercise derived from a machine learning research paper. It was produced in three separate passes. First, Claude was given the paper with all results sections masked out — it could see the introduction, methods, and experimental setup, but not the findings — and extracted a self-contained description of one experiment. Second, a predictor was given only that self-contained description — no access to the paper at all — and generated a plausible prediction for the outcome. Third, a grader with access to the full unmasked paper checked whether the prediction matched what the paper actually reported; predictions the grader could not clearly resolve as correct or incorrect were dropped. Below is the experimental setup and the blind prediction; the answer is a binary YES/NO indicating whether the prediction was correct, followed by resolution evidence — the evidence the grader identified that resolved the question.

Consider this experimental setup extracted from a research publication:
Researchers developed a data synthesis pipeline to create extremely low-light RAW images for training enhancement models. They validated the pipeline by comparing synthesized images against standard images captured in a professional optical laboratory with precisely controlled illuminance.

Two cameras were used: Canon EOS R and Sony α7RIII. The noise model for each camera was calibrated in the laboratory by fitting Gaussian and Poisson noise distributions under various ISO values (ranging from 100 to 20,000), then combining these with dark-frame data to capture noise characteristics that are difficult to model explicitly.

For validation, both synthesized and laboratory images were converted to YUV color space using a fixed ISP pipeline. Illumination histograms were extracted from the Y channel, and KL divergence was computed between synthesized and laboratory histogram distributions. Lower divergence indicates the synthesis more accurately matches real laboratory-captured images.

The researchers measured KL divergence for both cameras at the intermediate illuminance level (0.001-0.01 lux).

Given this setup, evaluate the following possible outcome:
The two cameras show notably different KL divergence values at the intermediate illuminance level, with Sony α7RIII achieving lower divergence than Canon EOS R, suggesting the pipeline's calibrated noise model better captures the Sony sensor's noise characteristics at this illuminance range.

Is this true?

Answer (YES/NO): YES